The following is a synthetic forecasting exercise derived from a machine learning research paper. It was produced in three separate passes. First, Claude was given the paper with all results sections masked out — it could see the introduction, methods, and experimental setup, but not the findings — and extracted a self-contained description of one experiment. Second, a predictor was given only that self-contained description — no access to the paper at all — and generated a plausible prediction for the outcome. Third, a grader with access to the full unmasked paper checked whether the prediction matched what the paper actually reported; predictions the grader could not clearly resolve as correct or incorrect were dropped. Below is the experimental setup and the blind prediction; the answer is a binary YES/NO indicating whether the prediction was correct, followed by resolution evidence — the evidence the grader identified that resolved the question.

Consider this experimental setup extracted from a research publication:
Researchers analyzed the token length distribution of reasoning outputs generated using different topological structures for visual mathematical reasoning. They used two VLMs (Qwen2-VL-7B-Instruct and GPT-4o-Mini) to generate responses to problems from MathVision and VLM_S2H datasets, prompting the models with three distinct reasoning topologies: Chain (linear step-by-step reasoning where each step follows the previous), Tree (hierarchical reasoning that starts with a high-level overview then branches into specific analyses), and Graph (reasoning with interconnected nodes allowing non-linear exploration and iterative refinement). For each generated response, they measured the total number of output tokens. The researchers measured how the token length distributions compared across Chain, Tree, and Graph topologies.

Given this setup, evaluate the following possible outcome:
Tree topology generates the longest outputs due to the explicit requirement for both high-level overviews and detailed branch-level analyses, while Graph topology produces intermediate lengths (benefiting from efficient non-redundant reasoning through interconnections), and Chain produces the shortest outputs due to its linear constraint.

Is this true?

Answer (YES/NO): NO